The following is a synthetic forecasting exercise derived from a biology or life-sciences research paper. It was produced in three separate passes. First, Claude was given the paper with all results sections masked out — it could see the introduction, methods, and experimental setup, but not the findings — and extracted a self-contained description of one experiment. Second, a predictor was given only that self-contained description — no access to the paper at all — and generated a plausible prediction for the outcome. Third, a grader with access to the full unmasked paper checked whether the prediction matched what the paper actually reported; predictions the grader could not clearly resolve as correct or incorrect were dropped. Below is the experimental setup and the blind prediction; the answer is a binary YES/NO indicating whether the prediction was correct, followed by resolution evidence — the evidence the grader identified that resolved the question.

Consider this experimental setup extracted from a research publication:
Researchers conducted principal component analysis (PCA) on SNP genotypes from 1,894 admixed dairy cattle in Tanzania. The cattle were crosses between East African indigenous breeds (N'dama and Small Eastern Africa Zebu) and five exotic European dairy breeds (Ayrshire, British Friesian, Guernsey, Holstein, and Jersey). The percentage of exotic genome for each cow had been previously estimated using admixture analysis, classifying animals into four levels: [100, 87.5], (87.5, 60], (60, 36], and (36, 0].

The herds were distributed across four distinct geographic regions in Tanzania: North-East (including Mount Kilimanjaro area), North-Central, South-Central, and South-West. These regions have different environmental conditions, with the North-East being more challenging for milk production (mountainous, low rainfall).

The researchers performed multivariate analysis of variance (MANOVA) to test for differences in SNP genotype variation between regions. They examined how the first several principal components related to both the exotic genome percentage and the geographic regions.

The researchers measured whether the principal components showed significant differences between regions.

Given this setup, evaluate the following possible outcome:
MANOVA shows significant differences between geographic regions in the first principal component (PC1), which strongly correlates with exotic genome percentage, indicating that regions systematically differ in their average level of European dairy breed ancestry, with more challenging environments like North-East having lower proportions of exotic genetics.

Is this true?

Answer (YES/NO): NO